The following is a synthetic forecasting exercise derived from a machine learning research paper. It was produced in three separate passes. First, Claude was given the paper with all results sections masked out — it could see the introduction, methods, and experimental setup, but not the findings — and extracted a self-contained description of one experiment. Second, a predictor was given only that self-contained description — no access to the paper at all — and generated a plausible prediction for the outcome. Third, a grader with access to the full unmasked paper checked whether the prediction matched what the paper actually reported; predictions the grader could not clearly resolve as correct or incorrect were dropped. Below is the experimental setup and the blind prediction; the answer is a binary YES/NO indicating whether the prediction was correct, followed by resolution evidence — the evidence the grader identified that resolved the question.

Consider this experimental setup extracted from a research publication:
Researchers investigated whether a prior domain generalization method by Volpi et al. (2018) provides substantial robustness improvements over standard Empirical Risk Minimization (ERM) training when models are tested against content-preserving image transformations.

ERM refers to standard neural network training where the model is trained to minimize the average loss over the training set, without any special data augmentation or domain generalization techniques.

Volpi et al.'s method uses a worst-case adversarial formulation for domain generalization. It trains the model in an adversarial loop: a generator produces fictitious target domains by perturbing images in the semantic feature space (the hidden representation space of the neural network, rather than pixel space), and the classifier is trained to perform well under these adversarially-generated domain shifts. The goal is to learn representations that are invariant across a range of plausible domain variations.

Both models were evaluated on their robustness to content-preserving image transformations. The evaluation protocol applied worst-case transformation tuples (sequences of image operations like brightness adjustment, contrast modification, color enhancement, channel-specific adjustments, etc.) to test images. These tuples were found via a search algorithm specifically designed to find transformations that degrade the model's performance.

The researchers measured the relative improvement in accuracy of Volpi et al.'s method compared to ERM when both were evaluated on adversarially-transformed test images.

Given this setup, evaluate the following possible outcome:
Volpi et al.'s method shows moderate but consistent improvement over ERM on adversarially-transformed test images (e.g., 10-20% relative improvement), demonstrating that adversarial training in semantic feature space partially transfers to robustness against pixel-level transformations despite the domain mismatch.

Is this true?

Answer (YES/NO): NO